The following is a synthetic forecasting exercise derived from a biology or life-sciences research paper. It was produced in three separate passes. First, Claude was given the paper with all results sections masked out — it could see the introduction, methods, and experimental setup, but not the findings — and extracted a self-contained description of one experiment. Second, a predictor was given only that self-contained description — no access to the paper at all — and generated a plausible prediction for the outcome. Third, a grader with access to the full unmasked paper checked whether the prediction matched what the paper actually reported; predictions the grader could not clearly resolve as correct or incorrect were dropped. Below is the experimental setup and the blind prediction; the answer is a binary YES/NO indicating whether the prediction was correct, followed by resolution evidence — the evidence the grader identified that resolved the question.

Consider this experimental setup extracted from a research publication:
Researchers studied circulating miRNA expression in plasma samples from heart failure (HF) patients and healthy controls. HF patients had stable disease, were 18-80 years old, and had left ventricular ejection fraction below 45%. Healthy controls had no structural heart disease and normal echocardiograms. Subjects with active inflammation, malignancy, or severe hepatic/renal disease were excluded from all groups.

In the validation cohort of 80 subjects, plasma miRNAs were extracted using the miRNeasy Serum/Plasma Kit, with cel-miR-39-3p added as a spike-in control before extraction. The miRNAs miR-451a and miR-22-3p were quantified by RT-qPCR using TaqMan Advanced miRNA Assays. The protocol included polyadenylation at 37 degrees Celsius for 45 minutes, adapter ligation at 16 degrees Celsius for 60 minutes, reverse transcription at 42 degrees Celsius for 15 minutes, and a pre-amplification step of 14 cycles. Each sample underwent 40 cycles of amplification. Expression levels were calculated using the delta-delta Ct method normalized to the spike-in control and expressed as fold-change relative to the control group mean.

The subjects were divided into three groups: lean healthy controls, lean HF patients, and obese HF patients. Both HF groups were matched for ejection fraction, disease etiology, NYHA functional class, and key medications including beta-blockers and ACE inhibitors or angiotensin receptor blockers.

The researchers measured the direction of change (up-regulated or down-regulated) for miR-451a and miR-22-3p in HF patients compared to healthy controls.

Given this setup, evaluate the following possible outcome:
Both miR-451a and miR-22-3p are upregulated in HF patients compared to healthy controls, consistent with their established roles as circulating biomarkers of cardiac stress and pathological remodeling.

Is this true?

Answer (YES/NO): YES